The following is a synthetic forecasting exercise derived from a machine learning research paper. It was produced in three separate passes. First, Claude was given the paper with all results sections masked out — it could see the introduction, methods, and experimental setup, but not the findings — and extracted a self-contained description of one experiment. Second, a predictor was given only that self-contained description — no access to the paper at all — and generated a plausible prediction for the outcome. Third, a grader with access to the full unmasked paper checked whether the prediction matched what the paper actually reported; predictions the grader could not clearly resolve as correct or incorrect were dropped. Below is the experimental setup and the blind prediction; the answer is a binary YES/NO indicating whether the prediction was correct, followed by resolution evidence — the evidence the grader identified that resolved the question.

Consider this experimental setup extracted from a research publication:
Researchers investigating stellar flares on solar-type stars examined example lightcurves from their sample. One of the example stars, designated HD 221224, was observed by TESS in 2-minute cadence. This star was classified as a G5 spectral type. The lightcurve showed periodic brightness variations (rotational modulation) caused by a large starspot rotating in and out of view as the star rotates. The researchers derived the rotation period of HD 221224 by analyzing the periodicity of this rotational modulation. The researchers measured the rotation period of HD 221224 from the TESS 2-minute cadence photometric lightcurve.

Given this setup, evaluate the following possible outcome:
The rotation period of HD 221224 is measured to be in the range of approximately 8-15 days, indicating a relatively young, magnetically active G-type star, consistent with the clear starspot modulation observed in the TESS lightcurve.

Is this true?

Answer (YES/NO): NO